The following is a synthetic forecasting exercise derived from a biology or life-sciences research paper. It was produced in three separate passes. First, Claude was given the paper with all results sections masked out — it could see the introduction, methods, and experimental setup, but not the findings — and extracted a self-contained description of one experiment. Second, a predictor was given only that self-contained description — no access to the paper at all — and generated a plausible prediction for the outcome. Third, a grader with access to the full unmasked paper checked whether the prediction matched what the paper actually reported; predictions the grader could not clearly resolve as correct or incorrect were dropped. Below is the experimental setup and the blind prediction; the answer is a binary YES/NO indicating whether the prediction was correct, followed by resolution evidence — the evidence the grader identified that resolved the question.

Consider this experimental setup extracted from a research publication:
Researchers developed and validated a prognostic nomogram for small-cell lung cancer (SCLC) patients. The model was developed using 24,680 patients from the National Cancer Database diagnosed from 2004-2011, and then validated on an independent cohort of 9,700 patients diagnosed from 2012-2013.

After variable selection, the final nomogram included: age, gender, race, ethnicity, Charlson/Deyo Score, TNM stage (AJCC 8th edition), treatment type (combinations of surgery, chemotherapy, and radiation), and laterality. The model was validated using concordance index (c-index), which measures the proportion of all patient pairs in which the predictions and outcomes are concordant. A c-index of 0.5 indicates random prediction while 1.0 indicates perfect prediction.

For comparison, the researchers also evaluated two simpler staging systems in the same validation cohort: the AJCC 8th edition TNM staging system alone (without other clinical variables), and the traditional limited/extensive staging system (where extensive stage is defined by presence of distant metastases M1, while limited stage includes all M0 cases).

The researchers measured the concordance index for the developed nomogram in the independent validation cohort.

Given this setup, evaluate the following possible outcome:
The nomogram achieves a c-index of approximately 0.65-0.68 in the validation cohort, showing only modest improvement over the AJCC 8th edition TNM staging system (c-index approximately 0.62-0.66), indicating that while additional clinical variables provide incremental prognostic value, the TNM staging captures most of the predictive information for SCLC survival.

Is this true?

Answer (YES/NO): NO